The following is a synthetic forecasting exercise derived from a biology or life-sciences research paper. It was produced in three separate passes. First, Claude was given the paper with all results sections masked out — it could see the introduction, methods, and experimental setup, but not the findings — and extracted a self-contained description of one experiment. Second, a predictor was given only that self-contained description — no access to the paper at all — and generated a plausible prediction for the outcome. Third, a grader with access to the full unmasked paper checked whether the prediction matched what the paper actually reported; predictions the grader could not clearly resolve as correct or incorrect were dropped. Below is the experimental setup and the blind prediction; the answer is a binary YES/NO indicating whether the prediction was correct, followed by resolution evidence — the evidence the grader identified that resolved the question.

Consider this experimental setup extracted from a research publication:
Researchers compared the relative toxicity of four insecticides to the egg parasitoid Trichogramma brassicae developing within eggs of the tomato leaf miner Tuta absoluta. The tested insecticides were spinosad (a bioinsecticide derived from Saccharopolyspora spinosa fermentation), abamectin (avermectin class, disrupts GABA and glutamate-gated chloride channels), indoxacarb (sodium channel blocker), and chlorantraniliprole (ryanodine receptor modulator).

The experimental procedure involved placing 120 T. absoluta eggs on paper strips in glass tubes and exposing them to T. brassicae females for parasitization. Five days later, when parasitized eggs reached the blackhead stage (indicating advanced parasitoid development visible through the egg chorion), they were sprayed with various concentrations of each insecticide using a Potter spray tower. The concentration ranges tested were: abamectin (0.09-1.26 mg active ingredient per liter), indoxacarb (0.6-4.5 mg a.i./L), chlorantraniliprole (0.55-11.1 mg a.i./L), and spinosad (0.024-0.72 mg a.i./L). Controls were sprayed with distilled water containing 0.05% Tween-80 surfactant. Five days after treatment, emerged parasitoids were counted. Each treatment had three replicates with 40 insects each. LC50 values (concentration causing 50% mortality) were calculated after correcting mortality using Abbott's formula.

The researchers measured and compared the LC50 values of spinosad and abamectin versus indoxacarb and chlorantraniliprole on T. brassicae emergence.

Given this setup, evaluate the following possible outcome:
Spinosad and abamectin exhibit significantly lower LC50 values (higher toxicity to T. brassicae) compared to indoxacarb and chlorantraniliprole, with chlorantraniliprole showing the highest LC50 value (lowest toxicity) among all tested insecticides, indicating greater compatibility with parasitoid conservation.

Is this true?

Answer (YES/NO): NO